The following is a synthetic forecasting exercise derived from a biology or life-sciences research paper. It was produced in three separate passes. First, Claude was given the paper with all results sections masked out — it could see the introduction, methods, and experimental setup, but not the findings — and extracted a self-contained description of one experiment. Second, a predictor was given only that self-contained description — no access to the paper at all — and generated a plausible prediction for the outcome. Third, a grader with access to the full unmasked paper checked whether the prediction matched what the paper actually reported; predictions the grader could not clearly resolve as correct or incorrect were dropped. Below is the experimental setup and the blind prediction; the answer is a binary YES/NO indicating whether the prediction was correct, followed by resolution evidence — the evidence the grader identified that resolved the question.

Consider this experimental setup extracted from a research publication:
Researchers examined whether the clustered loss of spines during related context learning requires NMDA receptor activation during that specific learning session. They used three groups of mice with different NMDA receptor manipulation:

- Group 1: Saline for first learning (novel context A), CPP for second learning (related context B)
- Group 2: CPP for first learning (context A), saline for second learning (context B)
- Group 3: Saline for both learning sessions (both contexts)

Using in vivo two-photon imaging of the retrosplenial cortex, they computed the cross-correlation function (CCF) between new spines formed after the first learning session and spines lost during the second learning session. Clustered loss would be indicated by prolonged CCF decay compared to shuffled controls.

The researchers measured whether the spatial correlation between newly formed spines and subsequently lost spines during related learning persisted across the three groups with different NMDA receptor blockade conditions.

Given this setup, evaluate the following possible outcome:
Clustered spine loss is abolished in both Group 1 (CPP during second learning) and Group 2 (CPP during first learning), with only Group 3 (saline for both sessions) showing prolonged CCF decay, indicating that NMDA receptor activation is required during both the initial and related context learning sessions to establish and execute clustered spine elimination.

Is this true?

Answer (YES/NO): NO